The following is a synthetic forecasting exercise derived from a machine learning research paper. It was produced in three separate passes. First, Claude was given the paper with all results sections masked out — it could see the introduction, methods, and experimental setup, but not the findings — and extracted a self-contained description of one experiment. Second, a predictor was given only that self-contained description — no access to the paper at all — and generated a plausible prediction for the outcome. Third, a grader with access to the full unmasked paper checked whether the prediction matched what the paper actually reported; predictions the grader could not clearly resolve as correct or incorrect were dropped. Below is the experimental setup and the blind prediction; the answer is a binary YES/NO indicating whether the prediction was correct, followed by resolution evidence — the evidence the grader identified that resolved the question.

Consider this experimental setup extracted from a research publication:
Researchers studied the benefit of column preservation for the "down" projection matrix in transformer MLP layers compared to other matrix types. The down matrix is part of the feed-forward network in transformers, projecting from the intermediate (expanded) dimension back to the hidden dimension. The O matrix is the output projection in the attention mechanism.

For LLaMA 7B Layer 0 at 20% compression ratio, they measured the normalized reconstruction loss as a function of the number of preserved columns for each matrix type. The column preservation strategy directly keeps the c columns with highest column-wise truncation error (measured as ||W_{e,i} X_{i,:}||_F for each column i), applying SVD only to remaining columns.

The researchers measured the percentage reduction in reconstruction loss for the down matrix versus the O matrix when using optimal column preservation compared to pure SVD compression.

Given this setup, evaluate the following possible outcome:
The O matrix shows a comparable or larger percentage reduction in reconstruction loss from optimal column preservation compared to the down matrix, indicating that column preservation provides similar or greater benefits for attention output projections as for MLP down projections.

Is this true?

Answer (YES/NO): YES